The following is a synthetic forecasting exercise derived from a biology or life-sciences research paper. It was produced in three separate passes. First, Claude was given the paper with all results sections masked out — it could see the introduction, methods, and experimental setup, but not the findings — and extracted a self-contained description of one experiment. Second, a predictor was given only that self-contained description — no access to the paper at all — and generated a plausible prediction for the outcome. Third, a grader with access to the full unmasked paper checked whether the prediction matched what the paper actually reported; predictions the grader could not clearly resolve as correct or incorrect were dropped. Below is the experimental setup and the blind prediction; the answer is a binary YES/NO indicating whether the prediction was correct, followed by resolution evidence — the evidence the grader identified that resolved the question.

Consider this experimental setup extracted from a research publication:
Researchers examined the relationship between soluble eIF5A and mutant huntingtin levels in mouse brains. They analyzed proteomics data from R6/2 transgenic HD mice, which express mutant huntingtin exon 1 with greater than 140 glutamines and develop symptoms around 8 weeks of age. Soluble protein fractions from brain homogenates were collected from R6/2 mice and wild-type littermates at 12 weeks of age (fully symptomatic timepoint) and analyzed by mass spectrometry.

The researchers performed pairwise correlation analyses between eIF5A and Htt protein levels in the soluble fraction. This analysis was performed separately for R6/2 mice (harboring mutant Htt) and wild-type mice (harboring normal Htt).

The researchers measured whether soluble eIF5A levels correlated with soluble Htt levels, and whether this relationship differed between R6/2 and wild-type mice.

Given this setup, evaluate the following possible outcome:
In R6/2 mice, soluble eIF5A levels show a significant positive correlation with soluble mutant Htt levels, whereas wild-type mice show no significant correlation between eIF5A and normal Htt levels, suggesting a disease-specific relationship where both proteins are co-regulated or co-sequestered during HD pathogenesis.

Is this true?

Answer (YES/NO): NO